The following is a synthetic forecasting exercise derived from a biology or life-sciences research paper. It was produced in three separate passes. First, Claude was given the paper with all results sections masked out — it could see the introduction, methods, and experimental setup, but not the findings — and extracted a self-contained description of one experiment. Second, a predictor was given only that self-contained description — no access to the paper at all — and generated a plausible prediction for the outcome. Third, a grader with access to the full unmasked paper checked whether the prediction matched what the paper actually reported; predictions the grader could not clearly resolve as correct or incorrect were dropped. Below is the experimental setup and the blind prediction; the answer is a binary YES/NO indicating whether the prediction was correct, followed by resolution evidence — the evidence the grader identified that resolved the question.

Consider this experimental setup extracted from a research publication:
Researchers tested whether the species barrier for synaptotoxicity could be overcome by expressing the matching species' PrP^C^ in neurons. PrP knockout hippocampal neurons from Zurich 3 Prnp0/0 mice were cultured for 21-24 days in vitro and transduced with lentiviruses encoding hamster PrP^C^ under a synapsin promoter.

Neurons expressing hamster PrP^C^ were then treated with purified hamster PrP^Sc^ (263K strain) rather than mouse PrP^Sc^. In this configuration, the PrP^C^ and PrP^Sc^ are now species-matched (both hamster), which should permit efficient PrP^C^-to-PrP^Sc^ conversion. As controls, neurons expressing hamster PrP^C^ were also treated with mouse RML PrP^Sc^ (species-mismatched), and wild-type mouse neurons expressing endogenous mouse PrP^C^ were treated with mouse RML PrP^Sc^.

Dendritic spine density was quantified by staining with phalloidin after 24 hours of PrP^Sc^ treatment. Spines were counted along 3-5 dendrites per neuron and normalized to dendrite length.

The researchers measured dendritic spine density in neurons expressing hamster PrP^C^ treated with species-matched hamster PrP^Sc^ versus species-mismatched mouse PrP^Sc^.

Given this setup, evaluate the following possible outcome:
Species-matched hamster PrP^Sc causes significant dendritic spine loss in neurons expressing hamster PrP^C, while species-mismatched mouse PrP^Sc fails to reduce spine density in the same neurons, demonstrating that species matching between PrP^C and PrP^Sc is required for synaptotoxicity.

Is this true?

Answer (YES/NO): NO